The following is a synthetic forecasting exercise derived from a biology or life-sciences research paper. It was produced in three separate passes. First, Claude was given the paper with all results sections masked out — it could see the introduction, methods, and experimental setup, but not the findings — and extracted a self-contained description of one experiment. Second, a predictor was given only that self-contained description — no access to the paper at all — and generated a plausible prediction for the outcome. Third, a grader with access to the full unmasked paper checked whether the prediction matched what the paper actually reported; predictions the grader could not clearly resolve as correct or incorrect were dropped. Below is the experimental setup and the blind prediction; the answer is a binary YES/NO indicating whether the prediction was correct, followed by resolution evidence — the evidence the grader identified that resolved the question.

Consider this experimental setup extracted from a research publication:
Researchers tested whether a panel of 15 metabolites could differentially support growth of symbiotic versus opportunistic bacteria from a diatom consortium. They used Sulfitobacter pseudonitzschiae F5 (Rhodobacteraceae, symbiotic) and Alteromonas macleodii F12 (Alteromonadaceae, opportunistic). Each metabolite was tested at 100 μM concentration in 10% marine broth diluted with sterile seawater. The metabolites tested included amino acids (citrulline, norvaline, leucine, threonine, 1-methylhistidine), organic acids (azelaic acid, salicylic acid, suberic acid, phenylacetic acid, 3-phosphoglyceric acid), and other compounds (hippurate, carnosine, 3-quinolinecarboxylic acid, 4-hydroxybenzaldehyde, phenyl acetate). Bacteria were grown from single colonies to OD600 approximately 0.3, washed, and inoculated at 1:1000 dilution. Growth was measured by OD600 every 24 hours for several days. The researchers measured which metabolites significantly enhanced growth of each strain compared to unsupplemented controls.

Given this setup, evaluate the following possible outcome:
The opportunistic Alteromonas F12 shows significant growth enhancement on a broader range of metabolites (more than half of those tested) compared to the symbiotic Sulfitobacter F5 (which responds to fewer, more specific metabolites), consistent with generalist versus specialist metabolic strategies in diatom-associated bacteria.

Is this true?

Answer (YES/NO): NO